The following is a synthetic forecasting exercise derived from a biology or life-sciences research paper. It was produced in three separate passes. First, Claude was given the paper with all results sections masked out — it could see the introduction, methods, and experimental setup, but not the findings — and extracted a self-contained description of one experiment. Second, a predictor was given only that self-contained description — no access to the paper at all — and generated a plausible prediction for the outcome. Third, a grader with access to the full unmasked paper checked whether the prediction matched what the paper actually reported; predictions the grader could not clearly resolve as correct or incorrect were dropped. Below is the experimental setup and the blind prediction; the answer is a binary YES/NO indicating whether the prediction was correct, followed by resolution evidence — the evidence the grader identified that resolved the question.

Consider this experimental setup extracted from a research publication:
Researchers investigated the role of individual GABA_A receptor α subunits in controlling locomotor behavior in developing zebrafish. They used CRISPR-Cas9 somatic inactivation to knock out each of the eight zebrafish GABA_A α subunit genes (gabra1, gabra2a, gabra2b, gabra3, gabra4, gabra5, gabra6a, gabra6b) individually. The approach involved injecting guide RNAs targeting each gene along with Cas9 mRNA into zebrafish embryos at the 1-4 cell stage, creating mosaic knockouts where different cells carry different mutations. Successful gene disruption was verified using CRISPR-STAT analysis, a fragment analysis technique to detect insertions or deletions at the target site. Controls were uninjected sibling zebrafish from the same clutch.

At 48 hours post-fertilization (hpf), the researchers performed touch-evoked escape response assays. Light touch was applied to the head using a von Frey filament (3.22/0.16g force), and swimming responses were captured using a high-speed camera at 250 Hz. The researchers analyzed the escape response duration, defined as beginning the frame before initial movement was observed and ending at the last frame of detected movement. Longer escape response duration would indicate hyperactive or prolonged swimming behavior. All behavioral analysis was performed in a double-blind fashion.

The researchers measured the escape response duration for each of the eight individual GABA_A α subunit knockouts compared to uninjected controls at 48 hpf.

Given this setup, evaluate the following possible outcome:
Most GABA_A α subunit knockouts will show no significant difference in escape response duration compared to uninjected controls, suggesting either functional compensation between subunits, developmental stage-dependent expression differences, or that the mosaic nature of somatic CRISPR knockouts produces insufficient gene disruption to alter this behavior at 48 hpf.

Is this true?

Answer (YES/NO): YES